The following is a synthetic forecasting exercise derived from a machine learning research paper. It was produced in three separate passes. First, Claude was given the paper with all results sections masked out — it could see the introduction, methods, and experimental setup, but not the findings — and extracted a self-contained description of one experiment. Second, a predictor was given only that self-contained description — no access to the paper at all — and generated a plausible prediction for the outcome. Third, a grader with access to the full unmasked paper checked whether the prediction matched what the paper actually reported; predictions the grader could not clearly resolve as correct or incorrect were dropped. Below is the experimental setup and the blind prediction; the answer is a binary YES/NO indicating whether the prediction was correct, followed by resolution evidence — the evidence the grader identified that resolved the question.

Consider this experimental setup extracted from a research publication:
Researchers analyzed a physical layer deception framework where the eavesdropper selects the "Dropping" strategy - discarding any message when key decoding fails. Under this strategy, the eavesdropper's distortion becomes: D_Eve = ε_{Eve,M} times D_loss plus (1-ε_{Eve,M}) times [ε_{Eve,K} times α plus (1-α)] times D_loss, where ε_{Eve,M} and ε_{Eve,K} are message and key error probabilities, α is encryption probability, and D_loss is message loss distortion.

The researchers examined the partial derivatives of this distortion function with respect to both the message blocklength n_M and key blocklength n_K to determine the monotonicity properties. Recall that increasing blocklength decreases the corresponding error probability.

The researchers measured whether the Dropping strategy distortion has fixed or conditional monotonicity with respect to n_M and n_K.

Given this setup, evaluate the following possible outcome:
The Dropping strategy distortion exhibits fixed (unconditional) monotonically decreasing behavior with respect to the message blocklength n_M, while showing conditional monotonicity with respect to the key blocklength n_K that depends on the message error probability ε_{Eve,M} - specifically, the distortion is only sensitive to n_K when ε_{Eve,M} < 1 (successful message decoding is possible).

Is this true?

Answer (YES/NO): NO